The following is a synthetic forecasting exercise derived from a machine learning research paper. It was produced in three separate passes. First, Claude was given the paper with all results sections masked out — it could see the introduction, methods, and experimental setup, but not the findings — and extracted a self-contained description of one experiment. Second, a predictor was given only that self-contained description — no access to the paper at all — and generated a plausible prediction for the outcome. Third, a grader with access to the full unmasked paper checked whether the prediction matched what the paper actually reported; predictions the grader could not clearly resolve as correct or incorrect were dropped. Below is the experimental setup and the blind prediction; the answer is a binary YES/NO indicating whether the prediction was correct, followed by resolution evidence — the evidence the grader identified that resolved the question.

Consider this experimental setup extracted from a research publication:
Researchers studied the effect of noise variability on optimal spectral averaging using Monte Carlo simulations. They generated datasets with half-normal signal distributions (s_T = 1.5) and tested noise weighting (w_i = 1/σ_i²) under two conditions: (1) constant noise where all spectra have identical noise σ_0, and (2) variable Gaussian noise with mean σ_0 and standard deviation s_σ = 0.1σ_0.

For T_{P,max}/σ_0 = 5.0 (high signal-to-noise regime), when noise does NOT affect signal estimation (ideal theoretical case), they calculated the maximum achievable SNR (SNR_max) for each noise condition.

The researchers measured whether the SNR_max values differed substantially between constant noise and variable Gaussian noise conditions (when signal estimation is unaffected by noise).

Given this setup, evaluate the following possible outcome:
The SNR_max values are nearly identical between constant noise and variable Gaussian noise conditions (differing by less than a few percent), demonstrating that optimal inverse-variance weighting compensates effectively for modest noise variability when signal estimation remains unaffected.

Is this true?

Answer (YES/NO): YES